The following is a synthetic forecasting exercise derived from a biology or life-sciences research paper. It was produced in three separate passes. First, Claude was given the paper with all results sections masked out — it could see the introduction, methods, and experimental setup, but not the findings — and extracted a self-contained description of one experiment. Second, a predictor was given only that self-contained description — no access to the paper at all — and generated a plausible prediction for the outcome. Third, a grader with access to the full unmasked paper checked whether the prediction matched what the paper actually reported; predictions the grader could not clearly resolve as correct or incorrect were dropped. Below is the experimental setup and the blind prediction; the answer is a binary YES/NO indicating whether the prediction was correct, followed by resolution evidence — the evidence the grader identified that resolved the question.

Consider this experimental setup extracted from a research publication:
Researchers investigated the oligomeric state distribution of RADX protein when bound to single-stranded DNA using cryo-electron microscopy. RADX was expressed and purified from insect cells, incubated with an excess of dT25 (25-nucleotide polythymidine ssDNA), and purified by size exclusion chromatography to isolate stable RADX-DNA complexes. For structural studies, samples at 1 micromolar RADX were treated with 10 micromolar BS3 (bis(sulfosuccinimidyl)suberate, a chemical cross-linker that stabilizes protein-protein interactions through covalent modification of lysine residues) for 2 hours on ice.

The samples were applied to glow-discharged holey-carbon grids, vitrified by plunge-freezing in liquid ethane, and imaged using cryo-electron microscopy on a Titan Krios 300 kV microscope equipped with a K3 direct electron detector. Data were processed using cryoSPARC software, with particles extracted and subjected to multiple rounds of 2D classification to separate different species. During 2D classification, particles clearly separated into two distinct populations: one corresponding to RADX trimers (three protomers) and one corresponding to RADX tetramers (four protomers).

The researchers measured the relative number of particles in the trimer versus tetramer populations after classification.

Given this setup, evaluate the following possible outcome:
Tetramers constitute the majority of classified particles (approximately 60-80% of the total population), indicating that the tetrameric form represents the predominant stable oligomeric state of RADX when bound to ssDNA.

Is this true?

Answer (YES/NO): NO